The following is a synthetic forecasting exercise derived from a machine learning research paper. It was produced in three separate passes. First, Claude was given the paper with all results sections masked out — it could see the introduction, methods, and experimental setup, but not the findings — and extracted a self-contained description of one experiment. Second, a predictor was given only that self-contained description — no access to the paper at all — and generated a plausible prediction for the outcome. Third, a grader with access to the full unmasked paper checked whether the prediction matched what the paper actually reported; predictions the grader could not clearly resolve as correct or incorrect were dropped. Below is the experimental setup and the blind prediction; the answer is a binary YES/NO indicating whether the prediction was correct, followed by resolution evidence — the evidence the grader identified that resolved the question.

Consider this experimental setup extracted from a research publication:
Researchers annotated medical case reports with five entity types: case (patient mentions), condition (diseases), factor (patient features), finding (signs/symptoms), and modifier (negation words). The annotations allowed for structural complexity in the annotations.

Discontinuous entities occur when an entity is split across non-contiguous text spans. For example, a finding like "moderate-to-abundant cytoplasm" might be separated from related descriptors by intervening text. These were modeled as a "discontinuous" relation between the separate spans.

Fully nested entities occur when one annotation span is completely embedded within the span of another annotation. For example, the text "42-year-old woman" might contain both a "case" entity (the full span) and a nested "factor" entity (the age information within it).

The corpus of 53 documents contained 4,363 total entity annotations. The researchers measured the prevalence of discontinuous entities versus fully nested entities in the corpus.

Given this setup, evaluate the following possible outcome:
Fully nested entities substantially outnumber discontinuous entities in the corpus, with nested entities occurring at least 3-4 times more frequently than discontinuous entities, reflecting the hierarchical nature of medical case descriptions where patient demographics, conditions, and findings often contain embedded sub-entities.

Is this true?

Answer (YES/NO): NO